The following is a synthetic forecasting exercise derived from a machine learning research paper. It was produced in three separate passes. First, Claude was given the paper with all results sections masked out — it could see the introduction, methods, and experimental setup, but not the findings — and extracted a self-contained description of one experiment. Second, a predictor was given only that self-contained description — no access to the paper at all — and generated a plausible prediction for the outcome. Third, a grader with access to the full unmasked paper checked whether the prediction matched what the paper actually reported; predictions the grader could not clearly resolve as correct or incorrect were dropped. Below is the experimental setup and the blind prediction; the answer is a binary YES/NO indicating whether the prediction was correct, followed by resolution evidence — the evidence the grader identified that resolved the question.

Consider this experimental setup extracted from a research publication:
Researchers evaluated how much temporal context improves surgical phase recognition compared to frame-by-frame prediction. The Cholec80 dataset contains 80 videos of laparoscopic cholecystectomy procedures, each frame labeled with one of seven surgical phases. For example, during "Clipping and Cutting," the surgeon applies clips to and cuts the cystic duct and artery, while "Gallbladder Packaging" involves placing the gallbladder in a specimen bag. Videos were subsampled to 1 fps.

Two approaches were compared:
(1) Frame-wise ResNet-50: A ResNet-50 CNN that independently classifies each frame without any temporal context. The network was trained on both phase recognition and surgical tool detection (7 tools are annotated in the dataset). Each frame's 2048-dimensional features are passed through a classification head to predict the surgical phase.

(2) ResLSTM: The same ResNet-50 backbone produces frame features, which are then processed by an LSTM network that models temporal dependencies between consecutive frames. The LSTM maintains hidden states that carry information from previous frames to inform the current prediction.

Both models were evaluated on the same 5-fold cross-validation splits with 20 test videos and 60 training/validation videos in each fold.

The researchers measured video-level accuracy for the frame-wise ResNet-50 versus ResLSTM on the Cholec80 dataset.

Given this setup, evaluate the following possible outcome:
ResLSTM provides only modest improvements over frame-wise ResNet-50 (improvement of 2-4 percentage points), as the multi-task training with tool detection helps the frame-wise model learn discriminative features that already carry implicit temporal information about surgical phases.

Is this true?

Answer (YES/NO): NO